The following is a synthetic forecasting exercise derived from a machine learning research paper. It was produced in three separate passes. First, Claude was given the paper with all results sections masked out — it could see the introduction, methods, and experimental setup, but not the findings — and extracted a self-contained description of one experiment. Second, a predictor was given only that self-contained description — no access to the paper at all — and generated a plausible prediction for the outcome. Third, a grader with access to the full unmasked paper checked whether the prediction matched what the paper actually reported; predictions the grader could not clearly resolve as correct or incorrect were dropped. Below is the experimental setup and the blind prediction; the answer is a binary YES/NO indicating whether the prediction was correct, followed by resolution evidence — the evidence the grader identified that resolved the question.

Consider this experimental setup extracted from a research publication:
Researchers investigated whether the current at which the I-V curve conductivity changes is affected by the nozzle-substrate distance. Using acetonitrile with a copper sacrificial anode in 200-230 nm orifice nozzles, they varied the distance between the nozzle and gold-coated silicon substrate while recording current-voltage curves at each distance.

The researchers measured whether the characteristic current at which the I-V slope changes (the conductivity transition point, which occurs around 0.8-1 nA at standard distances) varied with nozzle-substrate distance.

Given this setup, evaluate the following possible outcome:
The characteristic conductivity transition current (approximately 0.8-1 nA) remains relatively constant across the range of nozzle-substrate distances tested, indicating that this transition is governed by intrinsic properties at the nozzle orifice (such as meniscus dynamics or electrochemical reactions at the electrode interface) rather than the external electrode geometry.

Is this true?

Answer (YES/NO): NO